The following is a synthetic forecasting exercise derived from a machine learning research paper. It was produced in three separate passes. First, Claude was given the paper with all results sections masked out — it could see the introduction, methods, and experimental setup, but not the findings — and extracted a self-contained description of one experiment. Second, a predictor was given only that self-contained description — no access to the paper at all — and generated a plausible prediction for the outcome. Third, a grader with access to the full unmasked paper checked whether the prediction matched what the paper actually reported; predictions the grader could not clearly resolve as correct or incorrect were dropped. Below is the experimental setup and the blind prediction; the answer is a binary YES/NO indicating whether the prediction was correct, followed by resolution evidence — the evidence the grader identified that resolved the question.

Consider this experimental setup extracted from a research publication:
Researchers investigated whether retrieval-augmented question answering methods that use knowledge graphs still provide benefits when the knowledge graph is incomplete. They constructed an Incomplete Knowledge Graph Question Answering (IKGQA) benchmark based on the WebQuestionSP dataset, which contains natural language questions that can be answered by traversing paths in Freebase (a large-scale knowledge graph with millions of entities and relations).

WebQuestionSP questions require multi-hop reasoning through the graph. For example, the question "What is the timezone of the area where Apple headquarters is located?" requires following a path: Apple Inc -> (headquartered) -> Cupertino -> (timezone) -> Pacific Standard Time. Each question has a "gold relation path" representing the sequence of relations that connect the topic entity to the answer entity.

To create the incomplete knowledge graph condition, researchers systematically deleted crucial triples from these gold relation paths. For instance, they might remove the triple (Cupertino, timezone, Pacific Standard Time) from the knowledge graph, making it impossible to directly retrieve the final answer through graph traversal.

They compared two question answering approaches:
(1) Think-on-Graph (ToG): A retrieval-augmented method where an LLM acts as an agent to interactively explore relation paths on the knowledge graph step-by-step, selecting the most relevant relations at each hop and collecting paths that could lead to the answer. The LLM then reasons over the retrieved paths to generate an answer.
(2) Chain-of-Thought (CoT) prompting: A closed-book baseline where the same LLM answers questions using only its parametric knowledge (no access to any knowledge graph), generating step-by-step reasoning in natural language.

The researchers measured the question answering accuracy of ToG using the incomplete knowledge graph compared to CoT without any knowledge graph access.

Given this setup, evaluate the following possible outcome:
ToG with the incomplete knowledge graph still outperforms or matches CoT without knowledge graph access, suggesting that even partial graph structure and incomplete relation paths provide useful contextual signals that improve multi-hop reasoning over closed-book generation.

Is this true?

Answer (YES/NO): NO